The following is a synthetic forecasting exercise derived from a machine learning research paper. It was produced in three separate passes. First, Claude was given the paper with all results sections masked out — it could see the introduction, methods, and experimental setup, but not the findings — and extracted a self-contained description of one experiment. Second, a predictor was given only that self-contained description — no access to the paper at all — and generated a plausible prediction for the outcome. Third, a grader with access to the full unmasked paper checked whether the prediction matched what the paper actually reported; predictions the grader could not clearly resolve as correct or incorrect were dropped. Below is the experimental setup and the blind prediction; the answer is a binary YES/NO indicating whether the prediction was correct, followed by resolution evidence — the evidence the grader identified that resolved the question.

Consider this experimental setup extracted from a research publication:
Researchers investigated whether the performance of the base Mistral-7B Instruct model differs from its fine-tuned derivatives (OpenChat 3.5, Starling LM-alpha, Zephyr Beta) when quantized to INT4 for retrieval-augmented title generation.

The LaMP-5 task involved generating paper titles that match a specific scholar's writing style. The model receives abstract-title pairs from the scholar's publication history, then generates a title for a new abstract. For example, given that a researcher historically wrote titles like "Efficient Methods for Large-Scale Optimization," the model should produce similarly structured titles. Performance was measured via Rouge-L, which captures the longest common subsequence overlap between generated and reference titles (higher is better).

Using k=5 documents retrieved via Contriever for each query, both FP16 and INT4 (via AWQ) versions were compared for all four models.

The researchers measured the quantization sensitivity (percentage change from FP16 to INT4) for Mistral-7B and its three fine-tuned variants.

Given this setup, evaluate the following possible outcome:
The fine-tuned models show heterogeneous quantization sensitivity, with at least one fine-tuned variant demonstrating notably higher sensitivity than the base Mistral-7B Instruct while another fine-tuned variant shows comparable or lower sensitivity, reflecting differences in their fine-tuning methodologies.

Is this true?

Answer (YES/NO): YES